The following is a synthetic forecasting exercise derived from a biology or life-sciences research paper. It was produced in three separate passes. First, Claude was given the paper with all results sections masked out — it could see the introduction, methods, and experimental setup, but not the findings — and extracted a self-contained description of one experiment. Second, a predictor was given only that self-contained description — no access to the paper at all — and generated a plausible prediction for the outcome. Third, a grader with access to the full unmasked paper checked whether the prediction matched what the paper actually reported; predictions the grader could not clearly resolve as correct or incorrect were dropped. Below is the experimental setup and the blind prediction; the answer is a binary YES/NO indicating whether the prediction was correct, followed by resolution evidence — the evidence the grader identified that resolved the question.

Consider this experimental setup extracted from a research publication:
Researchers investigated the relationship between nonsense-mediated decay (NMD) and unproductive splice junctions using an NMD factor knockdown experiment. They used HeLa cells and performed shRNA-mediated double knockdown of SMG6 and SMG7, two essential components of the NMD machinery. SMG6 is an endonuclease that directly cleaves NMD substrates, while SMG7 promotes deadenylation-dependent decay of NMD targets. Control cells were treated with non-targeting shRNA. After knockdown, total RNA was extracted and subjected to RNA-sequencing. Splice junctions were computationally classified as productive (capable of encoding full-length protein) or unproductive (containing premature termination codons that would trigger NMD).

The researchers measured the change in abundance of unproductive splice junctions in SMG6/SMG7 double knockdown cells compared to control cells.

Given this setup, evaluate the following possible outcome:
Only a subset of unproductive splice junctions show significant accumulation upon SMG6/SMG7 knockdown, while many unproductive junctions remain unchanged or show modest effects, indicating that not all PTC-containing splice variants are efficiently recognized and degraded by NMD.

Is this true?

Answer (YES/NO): NO